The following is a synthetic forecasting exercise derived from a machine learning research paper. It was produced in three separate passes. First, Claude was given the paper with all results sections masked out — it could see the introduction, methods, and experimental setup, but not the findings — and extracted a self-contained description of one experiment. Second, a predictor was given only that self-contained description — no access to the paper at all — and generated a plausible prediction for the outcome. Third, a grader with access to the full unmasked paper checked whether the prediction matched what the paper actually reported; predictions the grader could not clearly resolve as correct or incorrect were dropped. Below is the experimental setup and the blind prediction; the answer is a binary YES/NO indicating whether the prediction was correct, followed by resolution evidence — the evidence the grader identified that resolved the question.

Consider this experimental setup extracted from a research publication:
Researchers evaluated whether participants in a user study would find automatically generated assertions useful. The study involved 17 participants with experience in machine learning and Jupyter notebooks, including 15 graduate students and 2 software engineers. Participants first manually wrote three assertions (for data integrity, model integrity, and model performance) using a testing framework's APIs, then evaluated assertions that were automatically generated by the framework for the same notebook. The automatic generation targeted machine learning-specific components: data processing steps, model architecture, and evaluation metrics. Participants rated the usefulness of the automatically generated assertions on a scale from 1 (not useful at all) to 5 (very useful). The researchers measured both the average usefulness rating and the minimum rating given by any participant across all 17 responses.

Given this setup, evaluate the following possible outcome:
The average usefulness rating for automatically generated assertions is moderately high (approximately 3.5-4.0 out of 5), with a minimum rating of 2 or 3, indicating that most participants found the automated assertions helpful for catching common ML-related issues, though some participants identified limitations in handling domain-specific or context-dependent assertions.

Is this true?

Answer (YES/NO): NO